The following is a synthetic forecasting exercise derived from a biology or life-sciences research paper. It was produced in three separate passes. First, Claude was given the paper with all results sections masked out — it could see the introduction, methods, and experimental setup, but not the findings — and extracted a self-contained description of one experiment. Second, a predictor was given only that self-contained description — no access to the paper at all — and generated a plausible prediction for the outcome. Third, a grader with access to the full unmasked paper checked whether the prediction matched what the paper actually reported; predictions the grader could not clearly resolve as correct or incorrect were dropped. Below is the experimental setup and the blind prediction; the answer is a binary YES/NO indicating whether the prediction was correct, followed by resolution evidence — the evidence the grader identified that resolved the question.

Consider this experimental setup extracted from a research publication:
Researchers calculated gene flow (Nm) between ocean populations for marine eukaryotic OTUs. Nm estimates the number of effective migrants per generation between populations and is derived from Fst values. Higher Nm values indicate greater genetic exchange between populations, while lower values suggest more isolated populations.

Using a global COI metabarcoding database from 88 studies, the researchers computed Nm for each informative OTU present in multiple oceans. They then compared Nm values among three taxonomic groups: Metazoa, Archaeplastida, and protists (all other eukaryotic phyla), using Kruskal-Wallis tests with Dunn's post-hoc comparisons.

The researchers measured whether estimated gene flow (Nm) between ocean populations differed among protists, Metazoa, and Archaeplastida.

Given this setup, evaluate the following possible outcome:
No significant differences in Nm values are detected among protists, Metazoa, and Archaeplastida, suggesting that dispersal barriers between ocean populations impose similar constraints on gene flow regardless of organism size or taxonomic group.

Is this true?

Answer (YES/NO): NO